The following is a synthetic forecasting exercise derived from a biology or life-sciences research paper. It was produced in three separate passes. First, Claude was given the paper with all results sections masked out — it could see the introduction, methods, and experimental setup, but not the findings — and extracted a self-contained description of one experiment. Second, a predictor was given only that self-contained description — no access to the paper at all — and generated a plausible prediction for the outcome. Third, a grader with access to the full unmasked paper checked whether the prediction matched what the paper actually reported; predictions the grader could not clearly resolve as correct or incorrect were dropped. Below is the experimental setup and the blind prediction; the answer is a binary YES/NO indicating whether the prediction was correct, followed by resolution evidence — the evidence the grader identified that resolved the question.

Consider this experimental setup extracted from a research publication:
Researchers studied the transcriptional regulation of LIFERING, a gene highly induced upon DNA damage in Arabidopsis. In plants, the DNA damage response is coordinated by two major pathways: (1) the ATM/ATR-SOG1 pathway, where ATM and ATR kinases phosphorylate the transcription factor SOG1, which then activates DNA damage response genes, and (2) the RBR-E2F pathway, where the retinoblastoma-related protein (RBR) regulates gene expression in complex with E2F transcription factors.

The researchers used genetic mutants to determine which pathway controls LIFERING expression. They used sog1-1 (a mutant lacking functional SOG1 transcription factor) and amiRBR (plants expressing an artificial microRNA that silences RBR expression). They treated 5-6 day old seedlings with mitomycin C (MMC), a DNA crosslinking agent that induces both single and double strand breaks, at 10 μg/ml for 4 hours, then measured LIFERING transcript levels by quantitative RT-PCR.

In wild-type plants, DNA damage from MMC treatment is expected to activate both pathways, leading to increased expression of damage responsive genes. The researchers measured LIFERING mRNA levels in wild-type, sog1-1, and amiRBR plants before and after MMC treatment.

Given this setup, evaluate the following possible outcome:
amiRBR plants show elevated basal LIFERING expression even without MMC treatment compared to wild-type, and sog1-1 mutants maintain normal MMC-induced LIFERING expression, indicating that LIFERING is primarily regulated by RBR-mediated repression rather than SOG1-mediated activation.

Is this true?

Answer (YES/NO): NO